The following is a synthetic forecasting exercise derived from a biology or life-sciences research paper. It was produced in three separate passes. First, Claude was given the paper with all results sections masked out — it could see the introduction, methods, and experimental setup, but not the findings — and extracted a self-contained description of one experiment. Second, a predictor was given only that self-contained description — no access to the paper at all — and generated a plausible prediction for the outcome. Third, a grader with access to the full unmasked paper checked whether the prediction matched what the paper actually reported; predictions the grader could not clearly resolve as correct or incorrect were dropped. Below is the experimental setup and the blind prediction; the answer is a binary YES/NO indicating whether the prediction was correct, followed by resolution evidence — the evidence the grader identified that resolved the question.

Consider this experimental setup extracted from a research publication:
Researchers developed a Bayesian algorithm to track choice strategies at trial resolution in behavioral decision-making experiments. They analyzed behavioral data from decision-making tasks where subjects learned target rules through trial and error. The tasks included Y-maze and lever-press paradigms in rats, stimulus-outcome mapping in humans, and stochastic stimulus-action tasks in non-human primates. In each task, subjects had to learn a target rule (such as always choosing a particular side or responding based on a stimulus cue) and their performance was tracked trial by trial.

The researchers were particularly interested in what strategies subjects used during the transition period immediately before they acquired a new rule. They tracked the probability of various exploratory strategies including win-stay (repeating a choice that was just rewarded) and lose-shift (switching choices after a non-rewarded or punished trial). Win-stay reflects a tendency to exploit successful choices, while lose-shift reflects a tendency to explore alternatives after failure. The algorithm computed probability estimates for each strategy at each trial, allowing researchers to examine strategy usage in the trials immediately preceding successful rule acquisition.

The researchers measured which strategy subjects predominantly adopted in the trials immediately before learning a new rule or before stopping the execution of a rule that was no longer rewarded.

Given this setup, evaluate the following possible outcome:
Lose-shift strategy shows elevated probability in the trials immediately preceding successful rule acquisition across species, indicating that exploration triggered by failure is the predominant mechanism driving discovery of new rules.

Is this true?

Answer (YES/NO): YES